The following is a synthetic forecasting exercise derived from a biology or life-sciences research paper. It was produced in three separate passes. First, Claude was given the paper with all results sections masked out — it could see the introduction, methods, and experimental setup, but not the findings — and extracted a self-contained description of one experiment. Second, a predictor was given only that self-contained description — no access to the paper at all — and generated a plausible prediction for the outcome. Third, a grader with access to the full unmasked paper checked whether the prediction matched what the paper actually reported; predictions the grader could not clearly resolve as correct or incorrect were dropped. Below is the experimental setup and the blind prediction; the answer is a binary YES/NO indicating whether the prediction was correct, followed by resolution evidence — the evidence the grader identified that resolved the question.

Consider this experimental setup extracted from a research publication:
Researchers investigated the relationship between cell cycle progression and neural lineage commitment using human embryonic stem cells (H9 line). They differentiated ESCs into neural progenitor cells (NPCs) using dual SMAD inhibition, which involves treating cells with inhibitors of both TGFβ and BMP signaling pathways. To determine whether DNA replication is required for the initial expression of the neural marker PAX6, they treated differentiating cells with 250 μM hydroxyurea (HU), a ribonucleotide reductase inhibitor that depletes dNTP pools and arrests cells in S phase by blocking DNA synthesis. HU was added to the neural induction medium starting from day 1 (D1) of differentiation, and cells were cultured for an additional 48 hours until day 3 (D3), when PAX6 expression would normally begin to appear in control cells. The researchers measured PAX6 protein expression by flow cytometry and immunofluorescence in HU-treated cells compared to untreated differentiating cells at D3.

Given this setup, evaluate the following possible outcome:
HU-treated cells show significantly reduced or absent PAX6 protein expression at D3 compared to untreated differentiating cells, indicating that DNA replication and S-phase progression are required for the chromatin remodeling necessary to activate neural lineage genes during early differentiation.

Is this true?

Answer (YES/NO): YES